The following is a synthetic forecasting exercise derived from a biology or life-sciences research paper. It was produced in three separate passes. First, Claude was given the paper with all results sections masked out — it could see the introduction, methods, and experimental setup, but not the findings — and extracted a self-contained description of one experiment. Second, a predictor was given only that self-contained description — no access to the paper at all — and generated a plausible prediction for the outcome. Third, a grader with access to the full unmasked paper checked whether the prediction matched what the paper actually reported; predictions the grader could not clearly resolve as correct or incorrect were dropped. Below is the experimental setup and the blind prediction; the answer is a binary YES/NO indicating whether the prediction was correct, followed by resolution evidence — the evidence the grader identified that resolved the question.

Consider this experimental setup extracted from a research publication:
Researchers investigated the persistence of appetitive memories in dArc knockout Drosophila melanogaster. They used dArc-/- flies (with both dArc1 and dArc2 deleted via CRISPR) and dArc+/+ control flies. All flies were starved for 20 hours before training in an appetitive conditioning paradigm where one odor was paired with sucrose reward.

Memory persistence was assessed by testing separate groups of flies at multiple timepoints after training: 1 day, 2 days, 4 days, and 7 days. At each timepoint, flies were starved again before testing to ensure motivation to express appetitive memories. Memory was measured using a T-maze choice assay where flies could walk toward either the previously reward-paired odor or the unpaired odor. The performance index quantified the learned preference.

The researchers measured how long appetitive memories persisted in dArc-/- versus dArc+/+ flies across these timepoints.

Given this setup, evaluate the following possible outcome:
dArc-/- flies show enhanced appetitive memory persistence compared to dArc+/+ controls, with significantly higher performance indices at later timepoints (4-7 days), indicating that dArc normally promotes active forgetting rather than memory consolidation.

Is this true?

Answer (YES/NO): NO